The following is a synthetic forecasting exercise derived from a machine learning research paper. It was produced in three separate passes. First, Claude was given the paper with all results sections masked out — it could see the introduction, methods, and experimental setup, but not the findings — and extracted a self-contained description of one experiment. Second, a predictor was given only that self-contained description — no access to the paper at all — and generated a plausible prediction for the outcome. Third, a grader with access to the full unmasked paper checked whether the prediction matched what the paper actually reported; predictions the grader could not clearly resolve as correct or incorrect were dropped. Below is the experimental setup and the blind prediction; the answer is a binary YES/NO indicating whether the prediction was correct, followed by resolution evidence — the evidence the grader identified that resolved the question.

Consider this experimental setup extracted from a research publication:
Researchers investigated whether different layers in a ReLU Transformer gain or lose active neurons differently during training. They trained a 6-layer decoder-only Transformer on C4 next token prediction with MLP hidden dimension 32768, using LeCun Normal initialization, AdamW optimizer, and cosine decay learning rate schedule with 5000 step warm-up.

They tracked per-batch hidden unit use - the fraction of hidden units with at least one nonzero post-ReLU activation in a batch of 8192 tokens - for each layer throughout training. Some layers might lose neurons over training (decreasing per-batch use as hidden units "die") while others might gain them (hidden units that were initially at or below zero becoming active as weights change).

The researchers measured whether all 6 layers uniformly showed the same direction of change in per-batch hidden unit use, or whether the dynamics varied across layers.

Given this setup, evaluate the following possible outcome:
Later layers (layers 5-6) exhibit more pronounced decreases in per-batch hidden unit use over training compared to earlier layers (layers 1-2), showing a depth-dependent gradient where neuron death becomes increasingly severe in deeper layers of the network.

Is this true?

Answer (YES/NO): NO